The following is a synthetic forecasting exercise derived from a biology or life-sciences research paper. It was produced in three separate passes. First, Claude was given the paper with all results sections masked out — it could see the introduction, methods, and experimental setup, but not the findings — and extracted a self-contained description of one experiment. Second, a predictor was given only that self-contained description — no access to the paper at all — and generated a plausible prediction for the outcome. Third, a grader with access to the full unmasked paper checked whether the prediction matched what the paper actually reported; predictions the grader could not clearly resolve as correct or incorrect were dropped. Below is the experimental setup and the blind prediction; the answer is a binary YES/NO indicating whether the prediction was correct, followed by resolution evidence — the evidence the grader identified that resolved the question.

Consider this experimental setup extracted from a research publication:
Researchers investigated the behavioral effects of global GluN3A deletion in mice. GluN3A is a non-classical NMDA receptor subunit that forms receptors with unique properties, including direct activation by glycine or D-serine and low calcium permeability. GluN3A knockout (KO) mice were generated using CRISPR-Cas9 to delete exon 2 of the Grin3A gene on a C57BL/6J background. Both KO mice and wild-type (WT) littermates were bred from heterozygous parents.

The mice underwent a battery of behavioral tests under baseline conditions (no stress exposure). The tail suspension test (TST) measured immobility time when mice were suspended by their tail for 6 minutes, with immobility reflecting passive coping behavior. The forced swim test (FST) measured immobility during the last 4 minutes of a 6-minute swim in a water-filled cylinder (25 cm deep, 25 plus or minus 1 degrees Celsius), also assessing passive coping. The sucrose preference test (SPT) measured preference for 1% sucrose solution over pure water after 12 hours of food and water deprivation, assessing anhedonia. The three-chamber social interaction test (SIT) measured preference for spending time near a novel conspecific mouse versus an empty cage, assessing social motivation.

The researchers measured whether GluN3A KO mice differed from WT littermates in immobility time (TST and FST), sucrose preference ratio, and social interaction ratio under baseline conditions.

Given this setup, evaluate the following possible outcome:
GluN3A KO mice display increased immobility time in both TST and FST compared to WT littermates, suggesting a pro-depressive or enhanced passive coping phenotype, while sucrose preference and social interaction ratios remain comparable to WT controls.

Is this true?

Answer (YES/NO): YES